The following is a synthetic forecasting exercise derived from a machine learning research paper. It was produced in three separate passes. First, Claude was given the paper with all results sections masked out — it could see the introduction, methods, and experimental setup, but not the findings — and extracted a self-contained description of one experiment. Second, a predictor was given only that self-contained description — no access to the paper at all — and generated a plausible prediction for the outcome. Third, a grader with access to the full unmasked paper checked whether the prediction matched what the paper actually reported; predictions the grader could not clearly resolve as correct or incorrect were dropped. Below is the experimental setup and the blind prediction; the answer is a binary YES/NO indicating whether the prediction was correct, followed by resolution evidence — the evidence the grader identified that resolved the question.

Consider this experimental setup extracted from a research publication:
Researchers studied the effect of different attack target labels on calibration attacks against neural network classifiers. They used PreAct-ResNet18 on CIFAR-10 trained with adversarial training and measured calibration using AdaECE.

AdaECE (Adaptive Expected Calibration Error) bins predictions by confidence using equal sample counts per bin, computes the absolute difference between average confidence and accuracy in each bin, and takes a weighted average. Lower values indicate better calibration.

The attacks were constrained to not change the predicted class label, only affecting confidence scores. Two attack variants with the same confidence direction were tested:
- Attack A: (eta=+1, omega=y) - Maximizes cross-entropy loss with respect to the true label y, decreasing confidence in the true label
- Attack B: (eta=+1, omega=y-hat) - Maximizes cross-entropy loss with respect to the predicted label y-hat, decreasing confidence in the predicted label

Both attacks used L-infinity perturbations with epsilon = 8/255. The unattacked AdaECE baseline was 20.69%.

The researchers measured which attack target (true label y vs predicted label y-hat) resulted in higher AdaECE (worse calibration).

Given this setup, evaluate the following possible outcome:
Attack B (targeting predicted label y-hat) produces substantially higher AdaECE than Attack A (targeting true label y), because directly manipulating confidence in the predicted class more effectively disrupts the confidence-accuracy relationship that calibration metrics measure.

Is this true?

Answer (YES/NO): YES